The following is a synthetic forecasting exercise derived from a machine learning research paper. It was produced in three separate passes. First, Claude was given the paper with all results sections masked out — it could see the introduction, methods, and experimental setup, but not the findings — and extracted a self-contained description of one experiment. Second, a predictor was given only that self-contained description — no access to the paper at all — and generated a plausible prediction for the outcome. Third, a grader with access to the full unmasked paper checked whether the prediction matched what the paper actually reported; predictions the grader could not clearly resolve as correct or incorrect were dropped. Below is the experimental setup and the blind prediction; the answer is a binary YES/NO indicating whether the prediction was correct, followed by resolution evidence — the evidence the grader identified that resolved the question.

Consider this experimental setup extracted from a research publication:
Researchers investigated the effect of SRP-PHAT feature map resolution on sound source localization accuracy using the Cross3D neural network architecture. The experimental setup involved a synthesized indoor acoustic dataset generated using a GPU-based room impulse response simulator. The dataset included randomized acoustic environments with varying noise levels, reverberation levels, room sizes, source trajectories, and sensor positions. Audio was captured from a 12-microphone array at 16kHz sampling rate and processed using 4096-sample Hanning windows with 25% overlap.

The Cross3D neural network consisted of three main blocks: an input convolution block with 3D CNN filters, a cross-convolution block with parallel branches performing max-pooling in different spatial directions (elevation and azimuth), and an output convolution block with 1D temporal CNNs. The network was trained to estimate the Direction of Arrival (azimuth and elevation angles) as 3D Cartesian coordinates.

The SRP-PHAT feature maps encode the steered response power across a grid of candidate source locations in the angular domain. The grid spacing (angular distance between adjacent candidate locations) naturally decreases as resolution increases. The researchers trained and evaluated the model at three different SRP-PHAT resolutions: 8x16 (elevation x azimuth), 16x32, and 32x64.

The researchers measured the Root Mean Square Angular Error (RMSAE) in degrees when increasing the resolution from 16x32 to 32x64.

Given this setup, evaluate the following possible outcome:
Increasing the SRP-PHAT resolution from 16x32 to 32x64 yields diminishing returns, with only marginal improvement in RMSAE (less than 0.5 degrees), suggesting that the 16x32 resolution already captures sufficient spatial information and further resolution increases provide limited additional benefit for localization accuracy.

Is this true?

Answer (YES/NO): NO